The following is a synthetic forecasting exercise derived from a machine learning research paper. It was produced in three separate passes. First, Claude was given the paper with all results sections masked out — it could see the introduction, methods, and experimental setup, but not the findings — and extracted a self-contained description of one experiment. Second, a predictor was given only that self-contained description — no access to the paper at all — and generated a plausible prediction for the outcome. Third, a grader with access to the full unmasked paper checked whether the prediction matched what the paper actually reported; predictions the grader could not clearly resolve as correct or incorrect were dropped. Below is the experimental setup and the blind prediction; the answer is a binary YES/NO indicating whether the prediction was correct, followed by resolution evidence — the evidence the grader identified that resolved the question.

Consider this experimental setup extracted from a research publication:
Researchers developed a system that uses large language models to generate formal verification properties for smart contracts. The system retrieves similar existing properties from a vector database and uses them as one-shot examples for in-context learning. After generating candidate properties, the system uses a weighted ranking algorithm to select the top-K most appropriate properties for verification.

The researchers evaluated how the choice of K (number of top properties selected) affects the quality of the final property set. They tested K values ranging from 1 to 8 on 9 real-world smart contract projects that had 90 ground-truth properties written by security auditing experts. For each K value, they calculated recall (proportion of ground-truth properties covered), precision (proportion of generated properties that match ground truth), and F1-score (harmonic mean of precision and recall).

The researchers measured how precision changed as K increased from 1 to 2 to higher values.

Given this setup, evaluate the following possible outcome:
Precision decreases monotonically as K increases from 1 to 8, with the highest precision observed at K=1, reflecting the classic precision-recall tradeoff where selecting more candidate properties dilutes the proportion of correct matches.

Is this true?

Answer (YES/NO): NO